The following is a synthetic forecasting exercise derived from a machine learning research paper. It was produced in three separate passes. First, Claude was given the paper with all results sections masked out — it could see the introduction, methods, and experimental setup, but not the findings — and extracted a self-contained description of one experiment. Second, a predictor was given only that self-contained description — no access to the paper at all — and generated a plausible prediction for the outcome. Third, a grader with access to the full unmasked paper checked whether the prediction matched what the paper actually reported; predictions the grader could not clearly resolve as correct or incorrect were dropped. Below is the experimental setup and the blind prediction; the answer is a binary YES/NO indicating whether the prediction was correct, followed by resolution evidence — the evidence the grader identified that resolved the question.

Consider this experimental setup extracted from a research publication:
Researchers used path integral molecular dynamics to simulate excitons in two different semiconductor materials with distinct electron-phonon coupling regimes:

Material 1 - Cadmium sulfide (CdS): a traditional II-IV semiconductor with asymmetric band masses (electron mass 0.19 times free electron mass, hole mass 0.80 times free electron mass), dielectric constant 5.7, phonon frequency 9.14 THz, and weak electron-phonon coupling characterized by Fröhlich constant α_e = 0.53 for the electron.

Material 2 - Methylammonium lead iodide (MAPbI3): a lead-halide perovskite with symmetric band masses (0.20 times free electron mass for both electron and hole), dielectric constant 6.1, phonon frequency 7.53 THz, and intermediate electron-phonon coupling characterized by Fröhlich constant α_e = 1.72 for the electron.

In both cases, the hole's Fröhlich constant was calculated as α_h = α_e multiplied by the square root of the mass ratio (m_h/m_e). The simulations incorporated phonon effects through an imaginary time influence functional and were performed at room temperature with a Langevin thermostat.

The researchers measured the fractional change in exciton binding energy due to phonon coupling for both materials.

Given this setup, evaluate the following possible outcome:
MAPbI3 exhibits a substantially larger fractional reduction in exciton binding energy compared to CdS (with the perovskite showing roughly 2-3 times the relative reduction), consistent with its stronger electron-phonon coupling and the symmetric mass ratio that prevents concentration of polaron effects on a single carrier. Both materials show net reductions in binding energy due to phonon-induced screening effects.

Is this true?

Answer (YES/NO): NO